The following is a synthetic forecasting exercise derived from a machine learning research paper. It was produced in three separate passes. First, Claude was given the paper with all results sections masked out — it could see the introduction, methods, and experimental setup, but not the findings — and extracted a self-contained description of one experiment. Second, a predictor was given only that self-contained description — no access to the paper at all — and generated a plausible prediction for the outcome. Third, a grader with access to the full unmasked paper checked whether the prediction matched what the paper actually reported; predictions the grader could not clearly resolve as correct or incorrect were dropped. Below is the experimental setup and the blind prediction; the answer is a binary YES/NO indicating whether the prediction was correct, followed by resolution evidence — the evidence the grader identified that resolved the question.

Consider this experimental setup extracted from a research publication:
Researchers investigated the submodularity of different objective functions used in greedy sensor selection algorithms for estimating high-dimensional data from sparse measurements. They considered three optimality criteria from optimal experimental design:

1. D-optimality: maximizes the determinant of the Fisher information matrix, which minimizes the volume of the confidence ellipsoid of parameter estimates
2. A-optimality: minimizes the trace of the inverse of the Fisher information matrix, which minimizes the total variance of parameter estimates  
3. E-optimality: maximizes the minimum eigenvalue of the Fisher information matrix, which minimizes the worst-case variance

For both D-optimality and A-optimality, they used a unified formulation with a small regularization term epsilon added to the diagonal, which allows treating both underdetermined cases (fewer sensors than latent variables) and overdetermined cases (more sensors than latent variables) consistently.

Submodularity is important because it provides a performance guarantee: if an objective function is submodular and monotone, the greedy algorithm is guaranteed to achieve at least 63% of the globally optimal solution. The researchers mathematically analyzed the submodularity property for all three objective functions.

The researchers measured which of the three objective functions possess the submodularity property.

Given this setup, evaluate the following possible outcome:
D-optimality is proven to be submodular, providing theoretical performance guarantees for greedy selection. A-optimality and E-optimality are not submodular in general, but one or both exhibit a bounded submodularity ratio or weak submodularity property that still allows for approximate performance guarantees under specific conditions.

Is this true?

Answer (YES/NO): NO